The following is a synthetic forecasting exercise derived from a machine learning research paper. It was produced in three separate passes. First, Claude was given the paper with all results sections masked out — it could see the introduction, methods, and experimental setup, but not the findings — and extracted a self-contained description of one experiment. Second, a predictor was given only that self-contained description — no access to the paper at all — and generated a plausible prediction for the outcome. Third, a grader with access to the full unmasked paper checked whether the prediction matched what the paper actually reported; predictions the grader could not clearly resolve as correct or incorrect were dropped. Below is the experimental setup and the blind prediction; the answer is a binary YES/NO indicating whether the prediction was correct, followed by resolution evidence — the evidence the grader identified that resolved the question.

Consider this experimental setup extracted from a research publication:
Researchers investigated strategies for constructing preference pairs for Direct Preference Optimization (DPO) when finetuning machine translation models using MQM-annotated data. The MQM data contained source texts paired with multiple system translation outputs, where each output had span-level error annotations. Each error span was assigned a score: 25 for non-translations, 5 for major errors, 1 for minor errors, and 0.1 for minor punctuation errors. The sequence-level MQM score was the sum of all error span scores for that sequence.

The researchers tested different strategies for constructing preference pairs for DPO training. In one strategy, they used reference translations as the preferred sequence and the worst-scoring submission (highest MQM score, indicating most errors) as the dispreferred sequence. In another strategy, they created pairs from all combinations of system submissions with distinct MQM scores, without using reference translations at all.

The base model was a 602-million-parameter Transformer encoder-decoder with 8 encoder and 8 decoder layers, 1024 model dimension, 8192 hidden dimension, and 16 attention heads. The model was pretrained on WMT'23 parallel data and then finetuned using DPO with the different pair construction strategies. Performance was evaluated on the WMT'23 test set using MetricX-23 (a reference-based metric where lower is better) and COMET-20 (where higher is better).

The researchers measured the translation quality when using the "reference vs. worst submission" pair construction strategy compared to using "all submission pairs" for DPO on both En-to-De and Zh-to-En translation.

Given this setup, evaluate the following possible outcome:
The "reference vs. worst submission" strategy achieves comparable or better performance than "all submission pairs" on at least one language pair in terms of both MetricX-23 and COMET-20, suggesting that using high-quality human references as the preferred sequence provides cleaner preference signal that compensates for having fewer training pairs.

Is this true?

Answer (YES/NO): NO